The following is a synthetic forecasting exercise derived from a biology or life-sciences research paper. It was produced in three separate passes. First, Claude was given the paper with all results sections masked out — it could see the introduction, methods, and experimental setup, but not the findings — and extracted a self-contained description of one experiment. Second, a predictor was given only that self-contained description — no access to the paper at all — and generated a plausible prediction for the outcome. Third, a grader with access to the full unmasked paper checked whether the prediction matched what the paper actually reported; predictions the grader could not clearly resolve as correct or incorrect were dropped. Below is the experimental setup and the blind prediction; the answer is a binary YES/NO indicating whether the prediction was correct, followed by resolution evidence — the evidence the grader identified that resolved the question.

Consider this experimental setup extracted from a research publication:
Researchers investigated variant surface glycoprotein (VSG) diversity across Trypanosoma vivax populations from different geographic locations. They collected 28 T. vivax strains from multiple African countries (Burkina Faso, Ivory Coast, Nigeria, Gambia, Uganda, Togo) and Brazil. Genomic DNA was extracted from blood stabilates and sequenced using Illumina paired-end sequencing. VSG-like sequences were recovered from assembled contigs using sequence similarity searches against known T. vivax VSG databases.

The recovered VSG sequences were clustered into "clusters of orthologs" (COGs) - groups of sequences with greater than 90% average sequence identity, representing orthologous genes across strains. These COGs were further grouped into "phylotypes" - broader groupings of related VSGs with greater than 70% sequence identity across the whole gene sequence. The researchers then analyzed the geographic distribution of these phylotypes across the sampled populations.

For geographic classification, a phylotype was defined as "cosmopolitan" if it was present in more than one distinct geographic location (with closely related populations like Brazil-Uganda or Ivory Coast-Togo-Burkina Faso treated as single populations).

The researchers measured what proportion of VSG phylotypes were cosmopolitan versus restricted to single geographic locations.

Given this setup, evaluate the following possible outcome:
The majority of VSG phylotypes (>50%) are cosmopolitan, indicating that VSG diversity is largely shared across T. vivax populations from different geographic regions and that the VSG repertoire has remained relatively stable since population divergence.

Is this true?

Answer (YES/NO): YES